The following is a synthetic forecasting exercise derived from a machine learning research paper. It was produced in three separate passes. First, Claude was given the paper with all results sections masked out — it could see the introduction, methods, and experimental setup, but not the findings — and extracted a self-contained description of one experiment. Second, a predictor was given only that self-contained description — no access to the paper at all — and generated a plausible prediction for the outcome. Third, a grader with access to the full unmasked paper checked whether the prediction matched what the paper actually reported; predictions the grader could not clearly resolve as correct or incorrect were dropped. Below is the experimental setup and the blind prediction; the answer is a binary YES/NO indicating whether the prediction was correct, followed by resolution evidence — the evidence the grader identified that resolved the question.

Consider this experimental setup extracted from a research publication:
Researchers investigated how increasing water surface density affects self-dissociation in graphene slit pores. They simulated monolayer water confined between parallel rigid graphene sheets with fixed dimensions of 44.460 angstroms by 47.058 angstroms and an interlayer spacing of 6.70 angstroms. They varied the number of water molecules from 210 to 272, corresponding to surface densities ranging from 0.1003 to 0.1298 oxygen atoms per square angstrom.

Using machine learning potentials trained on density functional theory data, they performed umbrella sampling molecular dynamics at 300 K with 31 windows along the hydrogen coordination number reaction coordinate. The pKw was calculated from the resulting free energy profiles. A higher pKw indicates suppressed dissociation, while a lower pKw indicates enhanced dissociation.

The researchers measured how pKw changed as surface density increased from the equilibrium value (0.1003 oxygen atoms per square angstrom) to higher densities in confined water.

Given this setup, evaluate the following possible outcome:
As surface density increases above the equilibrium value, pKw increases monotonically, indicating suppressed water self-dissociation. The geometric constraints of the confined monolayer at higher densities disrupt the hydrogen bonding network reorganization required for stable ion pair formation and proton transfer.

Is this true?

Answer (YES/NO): NO